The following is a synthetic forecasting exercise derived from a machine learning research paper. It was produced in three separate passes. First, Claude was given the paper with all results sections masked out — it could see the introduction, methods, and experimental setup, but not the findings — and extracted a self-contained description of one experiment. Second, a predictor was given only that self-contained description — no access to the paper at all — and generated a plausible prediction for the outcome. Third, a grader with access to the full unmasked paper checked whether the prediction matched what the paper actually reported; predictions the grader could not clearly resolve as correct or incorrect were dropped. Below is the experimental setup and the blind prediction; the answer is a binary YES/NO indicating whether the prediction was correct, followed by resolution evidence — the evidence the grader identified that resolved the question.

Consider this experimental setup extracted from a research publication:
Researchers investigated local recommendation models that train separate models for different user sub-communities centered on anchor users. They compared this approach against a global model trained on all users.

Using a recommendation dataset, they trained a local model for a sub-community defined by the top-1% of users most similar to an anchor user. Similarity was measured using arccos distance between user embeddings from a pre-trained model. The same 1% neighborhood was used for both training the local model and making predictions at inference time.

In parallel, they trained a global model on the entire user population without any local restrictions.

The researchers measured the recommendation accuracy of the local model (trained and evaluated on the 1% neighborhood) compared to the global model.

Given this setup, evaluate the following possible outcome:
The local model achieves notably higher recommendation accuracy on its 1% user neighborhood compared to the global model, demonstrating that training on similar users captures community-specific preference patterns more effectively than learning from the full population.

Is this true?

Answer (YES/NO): NO